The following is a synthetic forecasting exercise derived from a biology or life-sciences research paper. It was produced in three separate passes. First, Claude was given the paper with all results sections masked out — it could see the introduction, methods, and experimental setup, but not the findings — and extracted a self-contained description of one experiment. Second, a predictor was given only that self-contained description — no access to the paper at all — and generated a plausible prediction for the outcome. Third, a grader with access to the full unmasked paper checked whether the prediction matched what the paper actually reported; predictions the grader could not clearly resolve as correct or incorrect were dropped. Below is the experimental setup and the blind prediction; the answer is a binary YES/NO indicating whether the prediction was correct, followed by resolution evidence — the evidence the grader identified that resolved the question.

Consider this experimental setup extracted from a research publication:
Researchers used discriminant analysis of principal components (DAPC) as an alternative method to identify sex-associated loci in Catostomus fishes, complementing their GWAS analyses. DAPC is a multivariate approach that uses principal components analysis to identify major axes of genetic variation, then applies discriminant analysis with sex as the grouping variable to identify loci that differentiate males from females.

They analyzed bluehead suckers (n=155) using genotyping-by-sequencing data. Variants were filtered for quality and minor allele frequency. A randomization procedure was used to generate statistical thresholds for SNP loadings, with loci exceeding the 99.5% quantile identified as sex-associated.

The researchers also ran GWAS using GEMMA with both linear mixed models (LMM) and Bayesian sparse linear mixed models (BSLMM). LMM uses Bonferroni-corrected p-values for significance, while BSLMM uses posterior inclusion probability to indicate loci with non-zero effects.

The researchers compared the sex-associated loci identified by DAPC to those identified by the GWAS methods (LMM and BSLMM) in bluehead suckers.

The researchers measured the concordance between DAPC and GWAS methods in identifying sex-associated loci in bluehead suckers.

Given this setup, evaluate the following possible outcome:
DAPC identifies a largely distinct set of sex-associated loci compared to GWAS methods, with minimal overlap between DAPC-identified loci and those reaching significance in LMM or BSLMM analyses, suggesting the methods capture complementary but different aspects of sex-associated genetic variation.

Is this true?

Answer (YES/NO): YES